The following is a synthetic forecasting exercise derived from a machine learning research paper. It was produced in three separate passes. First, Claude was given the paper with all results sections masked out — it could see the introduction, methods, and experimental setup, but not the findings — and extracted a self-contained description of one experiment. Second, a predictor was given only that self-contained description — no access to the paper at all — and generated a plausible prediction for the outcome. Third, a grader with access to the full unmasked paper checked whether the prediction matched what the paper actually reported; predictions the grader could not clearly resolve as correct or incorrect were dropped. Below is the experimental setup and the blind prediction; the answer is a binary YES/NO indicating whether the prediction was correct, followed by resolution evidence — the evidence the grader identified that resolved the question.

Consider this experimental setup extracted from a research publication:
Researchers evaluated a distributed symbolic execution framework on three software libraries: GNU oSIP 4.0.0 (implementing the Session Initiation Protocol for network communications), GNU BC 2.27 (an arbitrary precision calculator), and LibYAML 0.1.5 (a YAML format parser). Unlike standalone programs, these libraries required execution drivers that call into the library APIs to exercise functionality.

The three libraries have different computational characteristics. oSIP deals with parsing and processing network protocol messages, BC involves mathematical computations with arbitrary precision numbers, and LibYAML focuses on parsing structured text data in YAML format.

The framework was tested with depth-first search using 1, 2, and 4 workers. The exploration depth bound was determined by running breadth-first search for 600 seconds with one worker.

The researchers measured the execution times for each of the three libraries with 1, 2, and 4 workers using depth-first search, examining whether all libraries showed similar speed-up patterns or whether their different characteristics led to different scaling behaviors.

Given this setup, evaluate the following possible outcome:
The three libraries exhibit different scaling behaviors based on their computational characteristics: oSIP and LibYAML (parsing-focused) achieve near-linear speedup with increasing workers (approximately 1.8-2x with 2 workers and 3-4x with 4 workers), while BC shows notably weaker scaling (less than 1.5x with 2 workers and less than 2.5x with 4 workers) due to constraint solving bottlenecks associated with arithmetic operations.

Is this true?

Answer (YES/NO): NO